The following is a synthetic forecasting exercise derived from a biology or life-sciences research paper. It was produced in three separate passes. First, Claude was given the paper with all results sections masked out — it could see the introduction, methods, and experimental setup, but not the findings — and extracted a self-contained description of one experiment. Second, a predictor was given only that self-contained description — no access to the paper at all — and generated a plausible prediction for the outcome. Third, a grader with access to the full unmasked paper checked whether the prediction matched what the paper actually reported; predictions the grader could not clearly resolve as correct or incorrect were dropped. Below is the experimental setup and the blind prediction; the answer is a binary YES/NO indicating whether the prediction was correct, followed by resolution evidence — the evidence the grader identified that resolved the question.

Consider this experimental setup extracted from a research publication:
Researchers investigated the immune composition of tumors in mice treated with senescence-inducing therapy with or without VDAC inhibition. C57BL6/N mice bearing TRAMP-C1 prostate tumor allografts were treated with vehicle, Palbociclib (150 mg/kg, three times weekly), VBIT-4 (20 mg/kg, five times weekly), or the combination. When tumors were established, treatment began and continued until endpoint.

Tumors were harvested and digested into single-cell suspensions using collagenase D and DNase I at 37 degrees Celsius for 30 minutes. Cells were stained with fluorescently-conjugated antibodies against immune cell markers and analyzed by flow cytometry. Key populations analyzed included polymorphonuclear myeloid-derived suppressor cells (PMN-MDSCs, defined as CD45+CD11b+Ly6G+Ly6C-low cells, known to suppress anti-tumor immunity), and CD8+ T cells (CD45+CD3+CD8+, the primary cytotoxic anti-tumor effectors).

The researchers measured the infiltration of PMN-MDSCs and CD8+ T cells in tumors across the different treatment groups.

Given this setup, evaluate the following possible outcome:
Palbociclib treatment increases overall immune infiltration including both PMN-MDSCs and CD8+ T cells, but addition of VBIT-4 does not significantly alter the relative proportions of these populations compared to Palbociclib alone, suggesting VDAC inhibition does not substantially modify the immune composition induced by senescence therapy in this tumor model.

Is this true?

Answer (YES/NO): NO